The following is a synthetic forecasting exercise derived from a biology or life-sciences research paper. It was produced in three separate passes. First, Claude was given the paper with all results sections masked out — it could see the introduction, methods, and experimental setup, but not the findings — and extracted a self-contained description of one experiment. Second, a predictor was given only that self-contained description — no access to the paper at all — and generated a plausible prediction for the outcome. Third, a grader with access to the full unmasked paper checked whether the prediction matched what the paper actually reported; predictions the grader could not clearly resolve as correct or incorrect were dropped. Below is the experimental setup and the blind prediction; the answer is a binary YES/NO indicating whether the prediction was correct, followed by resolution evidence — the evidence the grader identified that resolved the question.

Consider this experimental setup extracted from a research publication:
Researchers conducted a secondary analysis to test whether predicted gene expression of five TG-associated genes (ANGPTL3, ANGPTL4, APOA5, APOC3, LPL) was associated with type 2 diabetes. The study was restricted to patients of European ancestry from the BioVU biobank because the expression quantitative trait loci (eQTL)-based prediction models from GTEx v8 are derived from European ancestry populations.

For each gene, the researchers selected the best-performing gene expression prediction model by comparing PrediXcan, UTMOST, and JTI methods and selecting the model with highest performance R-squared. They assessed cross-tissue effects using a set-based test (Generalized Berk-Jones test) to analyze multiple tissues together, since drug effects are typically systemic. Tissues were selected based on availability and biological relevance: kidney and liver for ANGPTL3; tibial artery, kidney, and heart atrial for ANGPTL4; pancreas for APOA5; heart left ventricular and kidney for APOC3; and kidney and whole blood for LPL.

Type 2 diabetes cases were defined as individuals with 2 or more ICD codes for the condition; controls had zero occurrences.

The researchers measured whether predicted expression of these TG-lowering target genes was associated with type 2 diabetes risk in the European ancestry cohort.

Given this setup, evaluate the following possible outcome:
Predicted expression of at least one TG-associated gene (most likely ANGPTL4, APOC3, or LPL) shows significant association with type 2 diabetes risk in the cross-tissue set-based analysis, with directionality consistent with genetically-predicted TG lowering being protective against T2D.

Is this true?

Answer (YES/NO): NO